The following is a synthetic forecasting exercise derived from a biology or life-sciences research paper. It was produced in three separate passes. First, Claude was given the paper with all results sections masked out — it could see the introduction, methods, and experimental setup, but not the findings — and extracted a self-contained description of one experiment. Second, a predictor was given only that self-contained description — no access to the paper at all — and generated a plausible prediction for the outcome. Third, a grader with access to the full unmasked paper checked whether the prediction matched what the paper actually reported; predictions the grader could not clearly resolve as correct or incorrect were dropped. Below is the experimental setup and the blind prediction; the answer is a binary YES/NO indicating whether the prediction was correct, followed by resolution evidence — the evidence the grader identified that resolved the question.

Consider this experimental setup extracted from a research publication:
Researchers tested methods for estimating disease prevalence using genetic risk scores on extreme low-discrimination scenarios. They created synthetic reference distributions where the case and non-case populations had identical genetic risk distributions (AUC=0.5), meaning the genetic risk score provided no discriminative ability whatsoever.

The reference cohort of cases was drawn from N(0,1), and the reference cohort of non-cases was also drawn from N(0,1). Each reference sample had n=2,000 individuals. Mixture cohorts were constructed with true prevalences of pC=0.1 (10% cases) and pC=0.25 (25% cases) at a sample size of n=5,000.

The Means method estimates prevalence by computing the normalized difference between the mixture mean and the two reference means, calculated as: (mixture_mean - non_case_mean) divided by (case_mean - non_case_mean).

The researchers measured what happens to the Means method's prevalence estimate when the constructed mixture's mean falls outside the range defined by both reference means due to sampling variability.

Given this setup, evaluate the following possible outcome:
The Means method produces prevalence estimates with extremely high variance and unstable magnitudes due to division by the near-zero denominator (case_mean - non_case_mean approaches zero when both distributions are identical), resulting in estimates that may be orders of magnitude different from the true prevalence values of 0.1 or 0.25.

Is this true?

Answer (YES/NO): NO